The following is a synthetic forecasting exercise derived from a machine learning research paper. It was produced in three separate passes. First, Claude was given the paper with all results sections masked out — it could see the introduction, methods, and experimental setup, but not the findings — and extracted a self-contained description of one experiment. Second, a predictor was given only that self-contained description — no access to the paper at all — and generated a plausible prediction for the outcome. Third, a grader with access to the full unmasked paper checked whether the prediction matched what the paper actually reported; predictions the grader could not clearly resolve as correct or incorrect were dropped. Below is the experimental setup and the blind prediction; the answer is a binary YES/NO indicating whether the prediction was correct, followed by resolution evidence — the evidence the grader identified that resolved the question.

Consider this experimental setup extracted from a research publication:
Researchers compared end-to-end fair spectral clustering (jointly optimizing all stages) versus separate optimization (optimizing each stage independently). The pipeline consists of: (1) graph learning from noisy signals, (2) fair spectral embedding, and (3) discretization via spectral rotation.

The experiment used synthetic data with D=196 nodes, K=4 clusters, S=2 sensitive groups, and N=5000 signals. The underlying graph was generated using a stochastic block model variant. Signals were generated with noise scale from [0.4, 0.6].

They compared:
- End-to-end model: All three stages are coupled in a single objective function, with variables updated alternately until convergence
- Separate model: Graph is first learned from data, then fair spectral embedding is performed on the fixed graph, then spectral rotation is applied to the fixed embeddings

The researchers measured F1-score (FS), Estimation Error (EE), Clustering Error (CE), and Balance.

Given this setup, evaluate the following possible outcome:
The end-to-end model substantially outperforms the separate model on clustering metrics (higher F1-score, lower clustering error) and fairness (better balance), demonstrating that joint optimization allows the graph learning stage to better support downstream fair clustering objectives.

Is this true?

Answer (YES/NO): YES